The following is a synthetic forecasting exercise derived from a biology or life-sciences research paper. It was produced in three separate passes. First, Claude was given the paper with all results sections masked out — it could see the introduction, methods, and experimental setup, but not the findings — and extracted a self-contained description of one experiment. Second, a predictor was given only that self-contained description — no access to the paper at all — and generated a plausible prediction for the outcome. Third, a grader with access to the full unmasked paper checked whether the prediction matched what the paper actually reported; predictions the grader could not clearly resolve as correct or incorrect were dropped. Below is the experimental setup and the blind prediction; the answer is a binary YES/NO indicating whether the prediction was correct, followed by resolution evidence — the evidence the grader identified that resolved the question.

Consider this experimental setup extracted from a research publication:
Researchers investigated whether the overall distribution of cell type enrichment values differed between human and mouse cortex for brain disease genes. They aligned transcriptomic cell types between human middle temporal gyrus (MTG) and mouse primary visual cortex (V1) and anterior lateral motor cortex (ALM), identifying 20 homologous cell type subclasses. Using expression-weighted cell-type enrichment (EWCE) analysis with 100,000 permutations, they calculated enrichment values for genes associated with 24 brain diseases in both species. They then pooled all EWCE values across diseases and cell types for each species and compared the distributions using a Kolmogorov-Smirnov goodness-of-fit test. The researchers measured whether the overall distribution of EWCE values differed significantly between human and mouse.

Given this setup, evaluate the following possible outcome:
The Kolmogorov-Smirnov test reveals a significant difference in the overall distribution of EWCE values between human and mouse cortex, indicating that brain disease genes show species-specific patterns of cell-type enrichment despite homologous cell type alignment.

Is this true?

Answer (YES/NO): YES